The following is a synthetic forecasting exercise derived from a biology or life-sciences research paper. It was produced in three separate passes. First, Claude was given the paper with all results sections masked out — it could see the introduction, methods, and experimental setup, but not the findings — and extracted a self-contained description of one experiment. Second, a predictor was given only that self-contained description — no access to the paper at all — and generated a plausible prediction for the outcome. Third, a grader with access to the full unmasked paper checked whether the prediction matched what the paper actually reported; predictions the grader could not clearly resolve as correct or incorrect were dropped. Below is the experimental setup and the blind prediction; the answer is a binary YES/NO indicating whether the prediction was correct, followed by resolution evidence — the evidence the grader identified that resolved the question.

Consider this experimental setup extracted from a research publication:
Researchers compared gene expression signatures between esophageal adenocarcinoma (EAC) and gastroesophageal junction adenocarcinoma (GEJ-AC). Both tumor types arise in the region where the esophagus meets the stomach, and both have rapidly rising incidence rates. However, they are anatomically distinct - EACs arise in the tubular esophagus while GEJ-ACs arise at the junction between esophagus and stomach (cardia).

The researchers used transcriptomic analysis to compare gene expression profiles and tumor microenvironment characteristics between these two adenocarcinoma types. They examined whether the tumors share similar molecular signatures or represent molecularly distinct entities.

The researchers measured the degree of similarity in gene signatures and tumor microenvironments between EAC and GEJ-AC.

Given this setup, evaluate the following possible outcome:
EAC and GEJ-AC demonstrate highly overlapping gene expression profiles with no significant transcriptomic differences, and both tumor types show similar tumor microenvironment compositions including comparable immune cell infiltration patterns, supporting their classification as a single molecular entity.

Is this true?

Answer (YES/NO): YES